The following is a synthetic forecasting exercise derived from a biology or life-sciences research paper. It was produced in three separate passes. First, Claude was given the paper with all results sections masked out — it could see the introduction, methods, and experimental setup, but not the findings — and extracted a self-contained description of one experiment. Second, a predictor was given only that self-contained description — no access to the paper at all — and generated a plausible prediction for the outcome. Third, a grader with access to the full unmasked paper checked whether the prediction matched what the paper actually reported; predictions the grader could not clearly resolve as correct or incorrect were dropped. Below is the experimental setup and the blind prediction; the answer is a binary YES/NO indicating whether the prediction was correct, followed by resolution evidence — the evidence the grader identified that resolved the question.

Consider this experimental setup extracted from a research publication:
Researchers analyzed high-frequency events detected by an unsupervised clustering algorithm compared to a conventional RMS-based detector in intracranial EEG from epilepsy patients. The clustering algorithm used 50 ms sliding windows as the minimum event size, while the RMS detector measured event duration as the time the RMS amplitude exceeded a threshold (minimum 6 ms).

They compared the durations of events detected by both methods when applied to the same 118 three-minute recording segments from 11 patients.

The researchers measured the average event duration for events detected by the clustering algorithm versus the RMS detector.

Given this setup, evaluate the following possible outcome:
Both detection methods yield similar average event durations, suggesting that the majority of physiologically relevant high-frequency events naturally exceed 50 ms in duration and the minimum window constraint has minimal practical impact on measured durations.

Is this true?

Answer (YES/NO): NO